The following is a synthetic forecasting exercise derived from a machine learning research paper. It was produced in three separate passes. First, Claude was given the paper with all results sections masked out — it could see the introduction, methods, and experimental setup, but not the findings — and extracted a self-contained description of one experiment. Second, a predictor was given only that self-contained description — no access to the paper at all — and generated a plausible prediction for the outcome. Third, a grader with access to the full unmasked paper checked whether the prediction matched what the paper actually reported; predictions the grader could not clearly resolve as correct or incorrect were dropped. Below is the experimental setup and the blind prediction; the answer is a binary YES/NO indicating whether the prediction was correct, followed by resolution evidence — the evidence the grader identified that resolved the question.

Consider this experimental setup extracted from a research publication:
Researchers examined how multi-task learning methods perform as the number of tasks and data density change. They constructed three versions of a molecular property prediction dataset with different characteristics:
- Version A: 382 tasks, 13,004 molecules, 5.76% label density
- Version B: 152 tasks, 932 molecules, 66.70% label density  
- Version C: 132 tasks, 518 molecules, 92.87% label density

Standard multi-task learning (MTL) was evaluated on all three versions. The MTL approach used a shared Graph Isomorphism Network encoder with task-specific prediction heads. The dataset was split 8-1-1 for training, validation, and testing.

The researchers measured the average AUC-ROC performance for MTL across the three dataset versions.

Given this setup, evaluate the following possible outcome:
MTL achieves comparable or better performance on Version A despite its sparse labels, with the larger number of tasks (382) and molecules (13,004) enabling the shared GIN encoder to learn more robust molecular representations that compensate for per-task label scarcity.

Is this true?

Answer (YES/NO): NO